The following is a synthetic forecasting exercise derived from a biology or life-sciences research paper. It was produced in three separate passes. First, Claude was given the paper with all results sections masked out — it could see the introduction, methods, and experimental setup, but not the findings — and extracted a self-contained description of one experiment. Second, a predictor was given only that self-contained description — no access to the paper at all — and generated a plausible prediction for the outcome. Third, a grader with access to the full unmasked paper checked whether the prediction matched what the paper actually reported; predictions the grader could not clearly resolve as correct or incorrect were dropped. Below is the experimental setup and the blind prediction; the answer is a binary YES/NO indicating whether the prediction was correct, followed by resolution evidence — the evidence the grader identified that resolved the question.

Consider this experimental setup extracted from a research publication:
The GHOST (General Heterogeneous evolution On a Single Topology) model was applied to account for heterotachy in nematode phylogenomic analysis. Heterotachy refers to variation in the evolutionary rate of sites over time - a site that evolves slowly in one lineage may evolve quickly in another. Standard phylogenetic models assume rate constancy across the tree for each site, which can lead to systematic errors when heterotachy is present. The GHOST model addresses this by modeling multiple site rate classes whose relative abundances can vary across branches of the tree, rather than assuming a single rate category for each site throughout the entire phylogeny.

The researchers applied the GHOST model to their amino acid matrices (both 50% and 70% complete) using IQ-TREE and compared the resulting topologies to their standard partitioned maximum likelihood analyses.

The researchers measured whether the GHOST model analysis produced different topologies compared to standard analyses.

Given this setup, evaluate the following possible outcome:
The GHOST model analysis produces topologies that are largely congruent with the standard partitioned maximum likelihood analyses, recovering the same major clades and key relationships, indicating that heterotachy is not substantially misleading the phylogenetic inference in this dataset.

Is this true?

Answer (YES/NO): YES